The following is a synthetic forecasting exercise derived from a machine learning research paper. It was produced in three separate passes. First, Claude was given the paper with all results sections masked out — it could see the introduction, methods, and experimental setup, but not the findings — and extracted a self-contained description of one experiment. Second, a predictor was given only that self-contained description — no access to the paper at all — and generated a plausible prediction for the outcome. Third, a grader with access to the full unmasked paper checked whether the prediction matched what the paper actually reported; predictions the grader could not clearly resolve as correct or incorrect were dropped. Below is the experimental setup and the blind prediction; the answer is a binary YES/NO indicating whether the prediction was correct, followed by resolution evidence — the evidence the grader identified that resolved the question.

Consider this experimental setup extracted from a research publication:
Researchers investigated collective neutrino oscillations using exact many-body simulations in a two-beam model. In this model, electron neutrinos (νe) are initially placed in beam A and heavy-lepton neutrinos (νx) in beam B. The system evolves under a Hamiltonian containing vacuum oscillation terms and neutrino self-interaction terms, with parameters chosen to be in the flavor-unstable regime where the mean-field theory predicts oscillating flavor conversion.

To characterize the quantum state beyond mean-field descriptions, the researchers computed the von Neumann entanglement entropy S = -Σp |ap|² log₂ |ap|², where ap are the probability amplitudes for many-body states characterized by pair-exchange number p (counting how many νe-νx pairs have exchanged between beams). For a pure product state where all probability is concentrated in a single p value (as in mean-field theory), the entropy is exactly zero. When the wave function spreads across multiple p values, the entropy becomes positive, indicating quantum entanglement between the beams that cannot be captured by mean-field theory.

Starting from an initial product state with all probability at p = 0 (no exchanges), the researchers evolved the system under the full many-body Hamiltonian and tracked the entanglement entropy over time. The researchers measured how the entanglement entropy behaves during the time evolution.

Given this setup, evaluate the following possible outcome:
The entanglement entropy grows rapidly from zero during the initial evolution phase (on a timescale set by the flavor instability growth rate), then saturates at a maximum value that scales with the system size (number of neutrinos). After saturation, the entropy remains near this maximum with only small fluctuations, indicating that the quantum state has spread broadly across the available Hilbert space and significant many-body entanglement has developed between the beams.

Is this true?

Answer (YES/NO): NO